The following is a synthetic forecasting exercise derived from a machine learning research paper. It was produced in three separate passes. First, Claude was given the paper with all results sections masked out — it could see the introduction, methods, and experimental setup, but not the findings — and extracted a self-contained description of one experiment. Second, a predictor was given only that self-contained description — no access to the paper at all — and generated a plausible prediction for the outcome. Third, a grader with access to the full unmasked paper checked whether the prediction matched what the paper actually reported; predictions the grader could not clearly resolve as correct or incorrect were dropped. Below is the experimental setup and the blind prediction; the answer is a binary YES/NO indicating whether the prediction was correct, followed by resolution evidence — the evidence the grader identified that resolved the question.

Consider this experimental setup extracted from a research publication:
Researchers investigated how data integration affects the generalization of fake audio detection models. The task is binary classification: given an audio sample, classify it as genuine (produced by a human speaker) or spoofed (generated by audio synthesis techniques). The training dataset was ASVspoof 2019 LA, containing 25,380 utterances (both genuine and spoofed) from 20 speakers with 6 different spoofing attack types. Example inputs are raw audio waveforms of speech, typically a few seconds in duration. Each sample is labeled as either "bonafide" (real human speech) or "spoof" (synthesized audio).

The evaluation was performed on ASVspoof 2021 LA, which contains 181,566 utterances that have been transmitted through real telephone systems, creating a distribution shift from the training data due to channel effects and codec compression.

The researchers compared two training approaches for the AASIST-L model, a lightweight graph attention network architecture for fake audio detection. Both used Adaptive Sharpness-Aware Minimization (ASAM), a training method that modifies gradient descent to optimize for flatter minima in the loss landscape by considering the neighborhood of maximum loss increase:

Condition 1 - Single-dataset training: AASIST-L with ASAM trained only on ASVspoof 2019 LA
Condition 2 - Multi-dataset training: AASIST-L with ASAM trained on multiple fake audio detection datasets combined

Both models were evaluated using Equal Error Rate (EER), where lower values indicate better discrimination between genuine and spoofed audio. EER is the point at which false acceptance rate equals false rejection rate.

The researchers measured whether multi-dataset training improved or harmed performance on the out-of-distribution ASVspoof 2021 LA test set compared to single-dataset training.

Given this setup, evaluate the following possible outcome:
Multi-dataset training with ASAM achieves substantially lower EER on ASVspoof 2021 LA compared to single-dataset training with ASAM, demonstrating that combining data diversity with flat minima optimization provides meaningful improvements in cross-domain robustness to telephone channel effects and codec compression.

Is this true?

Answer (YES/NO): NO